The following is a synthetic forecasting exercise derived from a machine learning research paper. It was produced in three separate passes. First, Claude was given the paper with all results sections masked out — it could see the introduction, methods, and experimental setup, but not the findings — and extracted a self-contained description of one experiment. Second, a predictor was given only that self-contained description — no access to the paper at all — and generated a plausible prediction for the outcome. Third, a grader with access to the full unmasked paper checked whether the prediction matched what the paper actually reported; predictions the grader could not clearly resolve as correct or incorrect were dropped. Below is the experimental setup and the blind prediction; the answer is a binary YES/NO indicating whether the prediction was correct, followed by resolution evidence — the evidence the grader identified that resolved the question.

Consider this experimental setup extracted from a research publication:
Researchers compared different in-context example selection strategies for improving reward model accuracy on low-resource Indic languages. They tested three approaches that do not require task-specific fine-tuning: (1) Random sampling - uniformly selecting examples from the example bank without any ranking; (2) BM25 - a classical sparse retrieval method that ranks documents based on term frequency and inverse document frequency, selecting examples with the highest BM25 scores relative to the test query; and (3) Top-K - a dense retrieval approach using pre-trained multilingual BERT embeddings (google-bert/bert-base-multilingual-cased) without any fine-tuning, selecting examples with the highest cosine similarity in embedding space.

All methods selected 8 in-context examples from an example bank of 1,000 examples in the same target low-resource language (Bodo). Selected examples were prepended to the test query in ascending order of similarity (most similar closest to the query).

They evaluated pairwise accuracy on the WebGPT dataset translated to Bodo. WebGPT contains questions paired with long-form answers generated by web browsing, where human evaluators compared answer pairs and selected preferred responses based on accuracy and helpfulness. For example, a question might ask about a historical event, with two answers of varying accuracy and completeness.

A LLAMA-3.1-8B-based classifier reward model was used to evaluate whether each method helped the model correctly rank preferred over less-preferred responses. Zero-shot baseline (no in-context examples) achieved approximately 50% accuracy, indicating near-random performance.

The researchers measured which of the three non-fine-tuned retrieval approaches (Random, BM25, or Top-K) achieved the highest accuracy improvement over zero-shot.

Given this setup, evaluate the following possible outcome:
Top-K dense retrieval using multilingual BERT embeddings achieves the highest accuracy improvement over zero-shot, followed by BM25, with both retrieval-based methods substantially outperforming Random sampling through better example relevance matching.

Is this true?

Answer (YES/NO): NO